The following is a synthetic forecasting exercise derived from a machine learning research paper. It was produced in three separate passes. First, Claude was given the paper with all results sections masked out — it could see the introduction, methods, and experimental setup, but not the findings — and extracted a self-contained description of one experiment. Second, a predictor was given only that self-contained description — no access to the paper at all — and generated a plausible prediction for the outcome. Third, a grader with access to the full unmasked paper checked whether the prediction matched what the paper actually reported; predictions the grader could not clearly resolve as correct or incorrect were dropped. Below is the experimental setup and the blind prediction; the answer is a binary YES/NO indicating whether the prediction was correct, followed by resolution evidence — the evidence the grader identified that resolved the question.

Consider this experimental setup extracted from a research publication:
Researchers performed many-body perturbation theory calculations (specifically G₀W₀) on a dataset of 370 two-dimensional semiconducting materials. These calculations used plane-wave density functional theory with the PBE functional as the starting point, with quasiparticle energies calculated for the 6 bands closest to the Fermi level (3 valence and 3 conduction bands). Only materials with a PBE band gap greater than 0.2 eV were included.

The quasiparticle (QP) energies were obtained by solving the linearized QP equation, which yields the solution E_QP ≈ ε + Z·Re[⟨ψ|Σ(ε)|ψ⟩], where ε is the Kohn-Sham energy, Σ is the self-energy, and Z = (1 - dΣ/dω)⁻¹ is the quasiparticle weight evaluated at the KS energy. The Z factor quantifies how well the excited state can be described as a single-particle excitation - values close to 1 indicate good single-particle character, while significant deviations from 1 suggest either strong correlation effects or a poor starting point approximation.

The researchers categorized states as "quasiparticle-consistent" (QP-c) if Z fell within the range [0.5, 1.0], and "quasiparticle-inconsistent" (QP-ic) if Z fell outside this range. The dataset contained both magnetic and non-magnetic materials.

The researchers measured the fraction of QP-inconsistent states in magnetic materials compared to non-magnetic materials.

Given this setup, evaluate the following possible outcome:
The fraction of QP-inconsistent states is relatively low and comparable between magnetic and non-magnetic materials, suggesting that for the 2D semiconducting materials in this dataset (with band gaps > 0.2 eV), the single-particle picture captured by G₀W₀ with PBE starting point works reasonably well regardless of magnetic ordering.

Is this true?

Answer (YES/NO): NO